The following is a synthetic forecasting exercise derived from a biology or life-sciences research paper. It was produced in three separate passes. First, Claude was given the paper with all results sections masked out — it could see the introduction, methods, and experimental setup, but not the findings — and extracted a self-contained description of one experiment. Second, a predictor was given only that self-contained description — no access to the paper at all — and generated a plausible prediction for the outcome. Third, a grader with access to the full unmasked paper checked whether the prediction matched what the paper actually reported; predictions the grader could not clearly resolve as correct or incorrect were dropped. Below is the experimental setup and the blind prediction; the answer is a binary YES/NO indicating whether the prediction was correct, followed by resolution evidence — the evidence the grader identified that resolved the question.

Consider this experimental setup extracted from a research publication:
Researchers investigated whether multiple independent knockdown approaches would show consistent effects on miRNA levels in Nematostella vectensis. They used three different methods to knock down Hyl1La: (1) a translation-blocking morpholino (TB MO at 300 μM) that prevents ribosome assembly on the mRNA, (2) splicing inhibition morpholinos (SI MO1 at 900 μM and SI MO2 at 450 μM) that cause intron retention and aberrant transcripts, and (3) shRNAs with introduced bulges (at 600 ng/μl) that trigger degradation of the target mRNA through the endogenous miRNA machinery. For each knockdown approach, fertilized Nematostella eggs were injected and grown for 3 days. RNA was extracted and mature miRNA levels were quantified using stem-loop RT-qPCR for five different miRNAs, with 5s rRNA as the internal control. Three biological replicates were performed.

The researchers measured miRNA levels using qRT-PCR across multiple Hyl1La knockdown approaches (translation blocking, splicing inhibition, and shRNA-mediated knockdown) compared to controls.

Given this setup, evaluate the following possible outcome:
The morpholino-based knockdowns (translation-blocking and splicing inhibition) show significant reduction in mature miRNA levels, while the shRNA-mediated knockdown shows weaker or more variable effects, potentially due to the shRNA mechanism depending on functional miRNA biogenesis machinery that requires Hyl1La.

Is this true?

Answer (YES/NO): YES